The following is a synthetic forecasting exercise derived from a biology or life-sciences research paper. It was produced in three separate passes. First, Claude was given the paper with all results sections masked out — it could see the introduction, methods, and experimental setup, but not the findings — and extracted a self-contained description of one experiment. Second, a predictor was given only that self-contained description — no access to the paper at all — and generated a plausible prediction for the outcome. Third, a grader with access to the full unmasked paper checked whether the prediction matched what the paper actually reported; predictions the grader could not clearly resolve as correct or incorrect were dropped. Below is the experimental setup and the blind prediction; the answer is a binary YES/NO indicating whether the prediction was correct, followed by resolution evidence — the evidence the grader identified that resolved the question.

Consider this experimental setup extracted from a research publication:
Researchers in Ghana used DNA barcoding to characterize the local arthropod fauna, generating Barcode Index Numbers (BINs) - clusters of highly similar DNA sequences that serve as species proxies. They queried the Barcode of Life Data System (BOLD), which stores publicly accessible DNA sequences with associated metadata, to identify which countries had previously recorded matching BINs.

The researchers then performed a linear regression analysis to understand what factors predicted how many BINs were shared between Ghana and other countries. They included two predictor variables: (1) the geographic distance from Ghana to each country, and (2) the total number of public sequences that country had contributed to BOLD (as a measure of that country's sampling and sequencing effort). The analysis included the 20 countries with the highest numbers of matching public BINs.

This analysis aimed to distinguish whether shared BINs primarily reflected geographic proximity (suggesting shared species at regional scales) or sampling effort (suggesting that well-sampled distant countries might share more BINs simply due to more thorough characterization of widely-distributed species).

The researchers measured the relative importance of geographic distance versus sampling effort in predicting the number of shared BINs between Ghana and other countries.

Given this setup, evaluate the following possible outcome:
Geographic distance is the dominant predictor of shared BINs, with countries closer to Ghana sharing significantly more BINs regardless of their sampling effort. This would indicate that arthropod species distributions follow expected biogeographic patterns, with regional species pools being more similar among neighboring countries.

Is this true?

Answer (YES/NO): NO